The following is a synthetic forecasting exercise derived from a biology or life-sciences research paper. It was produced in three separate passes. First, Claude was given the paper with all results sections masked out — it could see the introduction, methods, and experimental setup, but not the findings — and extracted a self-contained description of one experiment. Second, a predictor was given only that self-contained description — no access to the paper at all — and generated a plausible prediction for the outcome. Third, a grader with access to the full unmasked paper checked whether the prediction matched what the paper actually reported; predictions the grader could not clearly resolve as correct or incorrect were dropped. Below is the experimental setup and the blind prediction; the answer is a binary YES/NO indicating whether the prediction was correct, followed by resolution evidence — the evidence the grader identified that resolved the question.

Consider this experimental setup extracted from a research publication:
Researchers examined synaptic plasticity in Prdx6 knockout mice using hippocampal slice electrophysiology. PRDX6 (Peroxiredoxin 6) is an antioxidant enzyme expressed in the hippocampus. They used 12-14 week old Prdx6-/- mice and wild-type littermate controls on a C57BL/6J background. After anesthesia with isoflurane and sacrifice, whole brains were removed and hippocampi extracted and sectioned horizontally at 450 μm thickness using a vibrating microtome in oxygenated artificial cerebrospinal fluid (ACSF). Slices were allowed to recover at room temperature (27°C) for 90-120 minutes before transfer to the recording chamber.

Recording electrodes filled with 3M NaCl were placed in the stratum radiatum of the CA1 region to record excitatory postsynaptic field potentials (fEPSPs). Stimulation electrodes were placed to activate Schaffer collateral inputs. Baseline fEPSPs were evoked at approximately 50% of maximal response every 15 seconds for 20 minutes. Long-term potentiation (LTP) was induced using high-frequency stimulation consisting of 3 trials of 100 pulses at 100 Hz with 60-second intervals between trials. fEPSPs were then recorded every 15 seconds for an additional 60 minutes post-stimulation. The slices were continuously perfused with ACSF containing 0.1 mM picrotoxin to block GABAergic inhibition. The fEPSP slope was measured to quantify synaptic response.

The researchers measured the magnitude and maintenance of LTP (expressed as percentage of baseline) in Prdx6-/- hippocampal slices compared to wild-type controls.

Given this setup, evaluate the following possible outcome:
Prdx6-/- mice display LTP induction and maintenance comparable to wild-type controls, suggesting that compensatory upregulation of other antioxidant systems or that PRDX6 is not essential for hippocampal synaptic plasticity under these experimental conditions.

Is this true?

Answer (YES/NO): NO